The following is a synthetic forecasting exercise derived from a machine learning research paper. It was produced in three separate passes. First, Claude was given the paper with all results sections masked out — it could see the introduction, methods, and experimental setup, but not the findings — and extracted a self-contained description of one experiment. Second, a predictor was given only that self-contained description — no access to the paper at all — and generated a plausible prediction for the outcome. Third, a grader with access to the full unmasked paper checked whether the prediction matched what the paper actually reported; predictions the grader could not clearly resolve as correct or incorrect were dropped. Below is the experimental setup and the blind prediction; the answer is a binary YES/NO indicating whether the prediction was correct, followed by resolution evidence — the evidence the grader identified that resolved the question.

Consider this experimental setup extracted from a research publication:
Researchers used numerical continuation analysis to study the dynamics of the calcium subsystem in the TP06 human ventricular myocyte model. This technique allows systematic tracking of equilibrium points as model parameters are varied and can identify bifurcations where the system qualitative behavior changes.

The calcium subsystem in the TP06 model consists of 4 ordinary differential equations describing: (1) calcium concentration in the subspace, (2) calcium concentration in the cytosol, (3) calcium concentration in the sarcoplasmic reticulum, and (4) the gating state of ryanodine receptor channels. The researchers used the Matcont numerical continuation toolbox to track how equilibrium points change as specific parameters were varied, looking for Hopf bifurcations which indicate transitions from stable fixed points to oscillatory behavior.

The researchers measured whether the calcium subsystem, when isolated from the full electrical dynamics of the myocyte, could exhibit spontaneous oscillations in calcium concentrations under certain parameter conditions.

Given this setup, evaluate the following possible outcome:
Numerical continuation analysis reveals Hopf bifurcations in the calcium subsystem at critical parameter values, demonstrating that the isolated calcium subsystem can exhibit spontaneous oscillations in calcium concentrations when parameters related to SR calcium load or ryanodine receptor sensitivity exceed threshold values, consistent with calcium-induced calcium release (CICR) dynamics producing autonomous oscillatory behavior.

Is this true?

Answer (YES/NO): YES